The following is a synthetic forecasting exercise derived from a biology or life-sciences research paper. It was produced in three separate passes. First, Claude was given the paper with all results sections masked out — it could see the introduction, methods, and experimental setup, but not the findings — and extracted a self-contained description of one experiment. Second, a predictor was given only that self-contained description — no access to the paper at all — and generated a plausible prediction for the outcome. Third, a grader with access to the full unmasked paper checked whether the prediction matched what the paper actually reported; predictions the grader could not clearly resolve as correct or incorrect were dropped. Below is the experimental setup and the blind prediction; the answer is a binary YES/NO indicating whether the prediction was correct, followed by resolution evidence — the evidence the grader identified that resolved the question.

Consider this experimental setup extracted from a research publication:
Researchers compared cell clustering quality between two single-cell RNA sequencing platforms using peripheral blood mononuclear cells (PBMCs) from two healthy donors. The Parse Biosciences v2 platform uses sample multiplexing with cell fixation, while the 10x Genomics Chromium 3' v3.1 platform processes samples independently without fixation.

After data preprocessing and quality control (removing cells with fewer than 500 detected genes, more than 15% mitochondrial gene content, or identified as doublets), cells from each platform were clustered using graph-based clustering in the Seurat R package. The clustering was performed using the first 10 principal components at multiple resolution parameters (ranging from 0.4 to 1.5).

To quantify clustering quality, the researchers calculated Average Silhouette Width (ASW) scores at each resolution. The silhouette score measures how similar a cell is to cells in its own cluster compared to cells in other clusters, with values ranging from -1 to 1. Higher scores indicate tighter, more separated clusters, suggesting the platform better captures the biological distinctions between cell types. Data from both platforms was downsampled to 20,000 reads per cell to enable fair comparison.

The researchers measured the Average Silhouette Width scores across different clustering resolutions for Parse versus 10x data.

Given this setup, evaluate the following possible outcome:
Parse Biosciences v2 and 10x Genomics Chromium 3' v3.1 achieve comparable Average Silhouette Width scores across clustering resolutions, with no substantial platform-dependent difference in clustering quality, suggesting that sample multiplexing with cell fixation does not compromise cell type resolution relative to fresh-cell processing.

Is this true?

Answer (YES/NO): NO